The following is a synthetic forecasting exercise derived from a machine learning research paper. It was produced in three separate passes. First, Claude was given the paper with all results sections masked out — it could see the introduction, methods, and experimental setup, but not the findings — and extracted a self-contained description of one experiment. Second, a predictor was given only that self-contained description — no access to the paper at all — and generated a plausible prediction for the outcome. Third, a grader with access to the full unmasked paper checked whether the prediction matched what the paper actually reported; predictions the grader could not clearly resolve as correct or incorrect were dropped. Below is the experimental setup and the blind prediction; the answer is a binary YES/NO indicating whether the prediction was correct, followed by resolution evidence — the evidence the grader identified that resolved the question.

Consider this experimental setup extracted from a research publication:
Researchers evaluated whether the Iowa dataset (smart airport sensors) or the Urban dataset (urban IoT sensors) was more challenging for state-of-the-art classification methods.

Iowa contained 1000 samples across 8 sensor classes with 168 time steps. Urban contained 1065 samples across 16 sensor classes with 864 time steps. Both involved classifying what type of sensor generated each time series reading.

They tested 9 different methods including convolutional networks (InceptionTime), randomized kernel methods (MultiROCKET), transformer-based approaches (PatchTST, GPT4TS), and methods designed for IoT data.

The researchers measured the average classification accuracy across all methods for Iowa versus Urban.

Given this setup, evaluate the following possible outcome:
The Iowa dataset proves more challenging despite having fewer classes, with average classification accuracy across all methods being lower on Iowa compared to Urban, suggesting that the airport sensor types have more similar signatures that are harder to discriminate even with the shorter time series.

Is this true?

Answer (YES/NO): NO